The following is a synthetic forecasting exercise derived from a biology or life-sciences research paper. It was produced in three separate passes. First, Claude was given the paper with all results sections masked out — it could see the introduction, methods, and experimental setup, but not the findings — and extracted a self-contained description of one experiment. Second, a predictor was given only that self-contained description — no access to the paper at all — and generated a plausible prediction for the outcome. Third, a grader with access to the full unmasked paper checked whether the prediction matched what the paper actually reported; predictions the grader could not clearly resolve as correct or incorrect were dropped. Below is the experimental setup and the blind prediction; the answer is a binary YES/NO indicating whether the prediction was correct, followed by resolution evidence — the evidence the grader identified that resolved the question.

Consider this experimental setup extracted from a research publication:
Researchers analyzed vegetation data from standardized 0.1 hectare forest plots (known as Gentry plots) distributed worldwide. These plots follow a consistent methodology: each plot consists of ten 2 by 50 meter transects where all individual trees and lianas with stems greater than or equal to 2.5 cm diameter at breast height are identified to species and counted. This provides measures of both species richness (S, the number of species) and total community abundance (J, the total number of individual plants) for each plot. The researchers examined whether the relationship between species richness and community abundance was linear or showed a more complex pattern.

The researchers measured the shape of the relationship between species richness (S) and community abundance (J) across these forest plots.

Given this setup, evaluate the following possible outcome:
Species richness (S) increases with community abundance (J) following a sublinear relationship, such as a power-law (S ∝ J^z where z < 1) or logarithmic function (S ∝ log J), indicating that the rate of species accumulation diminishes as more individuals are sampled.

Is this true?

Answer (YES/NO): YES